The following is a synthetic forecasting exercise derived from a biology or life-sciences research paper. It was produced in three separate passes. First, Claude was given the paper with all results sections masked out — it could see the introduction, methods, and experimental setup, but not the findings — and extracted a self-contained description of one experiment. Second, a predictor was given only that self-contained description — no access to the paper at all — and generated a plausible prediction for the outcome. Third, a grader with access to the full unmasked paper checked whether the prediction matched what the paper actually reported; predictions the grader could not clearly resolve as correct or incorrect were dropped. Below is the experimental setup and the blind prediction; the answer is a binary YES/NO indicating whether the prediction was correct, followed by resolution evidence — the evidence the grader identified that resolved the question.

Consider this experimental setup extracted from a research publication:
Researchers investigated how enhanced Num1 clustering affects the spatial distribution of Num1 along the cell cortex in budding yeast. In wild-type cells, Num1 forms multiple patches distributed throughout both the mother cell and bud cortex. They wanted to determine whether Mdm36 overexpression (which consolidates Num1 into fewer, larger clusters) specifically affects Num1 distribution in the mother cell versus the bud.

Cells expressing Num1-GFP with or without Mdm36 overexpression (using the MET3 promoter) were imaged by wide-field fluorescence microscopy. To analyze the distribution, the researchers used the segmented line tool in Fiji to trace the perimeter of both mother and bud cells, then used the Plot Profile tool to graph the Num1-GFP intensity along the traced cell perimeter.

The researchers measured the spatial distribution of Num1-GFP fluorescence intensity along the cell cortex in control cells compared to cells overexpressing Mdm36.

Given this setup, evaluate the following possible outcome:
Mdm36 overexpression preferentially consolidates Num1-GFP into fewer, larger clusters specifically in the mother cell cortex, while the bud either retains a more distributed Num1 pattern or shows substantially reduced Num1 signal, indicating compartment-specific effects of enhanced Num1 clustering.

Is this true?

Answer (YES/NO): YES